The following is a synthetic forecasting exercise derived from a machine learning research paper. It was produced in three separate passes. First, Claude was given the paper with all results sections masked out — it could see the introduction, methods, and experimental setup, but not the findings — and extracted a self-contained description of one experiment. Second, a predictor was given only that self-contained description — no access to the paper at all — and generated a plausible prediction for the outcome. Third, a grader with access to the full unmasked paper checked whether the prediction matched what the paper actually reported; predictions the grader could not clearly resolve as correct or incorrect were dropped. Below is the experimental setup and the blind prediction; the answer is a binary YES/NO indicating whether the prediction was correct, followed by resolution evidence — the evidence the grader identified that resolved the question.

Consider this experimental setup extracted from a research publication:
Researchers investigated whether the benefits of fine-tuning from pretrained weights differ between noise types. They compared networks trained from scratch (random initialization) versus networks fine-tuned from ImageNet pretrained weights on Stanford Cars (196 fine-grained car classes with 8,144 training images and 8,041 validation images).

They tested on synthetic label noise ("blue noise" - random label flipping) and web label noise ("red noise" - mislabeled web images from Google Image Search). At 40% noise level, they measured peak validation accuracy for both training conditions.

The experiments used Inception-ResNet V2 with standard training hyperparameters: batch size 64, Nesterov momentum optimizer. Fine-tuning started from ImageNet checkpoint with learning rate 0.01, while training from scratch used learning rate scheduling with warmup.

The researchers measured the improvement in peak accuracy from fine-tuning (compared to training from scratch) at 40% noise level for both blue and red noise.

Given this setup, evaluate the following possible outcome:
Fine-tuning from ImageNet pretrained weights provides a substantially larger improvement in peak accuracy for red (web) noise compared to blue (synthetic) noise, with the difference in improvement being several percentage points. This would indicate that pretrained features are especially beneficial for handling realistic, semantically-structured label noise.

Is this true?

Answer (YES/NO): NO